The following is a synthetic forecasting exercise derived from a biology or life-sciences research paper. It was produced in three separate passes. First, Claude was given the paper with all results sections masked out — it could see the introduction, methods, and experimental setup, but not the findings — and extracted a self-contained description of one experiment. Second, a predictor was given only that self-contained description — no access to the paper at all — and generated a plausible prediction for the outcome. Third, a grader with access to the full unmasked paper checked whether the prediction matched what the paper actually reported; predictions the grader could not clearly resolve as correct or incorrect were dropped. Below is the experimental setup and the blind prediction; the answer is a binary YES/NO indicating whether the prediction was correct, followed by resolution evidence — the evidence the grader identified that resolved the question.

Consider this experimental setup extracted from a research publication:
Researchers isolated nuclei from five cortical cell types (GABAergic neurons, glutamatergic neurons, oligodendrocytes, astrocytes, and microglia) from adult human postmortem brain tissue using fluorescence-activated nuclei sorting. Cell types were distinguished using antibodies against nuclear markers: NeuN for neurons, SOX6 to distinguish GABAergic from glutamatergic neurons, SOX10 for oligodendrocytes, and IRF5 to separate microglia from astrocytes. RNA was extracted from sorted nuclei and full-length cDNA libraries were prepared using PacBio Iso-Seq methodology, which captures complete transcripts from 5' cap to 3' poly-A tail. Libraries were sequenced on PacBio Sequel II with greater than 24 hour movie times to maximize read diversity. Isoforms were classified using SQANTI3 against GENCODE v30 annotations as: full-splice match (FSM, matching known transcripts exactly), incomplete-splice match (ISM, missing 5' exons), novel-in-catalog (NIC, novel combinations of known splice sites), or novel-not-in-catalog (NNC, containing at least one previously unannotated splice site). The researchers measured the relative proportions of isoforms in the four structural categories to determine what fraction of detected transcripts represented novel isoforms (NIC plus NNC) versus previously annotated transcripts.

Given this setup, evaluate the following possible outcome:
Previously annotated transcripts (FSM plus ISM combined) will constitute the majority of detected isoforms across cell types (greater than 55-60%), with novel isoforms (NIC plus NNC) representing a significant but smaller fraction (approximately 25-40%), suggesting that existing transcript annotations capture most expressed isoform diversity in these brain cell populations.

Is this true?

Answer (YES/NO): NO